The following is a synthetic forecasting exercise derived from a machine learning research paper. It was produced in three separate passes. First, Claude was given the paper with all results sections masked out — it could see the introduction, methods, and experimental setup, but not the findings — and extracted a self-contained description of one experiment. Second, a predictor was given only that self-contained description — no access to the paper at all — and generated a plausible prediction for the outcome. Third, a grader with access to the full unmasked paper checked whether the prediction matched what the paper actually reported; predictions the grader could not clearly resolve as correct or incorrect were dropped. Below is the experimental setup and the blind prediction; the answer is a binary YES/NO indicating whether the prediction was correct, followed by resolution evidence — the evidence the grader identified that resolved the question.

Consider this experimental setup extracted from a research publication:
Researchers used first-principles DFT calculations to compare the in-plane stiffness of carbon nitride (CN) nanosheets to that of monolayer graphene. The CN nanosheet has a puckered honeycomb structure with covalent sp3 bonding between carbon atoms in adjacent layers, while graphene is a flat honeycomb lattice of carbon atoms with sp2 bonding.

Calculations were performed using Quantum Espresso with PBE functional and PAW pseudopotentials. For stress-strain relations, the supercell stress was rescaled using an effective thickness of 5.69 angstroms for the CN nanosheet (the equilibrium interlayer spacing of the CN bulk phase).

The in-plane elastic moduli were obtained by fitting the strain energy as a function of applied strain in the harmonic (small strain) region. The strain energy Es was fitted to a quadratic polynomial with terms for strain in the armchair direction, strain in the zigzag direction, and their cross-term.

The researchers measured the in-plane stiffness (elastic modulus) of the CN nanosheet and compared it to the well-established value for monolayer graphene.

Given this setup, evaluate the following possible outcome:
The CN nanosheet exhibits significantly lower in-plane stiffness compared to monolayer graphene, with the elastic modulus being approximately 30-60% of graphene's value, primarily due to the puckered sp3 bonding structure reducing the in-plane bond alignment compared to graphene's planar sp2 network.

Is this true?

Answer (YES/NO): NO